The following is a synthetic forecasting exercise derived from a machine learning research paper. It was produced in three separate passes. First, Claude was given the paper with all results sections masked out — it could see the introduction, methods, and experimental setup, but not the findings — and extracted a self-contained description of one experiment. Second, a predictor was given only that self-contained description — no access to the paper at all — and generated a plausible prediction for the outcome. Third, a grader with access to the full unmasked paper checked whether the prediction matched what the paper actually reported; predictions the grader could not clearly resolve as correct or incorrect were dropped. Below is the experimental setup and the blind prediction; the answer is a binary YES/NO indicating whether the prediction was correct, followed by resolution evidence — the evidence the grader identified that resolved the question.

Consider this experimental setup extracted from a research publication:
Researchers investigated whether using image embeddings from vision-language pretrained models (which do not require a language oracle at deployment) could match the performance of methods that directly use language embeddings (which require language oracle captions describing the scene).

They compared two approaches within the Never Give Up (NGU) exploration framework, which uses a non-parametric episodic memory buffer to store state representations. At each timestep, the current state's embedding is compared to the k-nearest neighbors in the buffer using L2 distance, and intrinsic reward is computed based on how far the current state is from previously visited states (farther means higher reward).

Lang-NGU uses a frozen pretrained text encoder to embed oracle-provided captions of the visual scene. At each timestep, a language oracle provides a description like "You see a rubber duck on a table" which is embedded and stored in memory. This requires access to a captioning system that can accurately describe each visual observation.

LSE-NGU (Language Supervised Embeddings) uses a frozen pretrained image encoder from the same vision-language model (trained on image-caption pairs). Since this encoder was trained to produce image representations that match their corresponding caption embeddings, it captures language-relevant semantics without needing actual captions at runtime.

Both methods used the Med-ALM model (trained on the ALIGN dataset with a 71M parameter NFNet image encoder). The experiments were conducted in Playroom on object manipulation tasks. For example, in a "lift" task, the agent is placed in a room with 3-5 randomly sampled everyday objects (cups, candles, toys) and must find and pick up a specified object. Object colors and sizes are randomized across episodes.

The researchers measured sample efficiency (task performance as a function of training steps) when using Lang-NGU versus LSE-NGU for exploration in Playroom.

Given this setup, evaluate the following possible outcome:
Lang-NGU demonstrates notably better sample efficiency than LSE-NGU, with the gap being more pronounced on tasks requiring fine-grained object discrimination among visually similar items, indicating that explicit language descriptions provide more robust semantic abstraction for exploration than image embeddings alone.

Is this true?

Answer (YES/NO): NO